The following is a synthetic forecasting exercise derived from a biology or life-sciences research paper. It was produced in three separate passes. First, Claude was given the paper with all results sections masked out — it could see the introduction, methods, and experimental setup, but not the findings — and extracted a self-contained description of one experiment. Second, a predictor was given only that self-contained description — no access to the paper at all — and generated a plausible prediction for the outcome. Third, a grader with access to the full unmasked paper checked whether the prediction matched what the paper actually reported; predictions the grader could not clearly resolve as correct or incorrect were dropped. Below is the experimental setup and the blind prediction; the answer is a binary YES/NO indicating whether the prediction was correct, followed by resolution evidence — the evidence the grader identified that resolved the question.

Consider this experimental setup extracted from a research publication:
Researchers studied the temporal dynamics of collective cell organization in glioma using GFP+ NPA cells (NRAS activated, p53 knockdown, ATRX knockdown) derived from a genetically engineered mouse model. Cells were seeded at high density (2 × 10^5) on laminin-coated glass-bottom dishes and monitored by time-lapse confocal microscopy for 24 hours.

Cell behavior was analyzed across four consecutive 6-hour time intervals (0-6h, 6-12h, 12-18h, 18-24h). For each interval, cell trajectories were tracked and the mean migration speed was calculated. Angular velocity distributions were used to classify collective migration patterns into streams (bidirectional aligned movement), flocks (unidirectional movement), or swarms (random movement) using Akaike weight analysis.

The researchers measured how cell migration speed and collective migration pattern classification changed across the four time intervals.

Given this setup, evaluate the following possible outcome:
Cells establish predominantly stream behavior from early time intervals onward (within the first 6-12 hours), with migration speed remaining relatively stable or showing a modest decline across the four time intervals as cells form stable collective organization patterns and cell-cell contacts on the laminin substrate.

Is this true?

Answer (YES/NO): NO